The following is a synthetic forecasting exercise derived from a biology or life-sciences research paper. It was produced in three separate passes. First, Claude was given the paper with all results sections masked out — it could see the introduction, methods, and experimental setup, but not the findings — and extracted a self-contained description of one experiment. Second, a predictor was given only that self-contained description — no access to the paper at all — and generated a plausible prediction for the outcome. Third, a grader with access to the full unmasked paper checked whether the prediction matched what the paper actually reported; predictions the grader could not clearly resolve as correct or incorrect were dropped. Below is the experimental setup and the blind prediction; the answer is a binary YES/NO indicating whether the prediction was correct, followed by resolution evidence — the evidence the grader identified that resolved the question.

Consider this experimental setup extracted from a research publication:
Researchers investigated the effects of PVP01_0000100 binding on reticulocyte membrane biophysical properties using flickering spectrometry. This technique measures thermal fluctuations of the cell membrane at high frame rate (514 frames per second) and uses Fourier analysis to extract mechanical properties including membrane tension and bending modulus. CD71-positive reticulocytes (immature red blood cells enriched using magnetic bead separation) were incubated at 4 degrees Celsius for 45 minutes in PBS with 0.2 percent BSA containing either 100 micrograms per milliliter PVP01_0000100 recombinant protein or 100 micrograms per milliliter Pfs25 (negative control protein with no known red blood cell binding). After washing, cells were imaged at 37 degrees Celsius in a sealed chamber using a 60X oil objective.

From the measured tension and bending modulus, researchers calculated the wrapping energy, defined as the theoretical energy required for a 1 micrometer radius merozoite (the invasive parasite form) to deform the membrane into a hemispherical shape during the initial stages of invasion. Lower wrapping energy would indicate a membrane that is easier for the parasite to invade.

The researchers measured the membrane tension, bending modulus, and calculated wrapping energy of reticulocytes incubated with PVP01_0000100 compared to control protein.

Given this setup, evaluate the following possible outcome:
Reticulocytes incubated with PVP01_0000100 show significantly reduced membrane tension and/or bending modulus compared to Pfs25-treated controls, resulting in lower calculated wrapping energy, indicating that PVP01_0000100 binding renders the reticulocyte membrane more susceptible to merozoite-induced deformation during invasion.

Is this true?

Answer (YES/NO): YES